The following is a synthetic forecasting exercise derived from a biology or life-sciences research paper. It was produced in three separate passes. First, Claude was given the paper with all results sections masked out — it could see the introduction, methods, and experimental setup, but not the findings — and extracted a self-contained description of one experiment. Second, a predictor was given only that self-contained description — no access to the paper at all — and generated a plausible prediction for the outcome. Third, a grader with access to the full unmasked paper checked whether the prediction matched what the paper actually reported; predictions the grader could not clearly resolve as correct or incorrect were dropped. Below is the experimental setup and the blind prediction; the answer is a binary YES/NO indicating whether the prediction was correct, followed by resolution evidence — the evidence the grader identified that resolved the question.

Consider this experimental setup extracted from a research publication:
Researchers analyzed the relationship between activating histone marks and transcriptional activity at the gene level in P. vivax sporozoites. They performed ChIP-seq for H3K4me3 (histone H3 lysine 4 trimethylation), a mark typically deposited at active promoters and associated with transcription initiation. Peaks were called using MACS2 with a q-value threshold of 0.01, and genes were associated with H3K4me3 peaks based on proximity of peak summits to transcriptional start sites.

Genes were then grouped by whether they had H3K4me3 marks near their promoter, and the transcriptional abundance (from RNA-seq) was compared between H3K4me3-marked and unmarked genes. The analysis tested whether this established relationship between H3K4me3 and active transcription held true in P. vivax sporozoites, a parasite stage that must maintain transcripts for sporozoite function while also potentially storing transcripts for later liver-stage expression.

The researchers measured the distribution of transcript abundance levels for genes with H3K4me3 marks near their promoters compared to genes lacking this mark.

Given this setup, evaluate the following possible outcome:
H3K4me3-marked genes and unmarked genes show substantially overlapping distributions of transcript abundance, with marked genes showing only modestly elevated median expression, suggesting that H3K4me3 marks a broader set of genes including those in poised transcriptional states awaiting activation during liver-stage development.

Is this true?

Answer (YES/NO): NO